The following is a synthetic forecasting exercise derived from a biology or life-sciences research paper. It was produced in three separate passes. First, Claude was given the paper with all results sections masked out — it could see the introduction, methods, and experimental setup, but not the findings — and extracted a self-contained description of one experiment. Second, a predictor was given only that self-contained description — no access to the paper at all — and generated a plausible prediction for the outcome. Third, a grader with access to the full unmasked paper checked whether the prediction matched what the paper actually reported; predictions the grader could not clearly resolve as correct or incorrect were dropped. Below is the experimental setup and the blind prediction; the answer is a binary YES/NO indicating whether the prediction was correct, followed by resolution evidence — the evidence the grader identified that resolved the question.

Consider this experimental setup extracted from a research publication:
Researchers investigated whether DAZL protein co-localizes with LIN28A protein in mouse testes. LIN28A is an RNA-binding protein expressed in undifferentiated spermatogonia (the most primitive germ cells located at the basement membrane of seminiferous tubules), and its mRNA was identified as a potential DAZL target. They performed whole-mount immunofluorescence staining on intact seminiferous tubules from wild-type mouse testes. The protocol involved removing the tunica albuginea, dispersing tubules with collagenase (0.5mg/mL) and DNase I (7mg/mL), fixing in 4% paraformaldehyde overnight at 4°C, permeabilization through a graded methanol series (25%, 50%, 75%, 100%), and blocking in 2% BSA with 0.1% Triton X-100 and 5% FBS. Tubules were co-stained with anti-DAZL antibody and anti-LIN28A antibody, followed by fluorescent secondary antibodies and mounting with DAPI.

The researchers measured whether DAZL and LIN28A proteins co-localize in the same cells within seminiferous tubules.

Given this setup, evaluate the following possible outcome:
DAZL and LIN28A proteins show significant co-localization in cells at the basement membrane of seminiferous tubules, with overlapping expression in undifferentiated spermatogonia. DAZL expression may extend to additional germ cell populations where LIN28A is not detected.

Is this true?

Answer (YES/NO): YES